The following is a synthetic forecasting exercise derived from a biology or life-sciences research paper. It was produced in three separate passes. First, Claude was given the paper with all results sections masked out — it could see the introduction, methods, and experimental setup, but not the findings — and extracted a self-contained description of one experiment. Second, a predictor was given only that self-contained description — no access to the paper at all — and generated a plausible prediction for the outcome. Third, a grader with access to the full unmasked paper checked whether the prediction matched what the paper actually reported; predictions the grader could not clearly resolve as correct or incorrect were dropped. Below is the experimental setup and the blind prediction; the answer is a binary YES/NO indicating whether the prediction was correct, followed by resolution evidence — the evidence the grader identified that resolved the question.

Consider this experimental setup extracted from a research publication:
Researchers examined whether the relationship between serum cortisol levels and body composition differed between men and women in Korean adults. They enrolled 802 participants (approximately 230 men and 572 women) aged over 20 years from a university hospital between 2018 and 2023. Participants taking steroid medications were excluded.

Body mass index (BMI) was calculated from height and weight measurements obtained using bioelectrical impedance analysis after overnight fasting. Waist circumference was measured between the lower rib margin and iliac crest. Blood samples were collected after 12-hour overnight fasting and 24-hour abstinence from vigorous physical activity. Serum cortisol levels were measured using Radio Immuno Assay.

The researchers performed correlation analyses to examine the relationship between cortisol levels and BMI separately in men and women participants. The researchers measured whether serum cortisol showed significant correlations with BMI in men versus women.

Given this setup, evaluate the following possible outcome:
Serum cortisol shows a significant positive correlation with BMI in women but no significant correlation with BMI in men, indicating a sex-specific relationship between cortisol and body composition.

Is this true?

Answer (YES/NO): NO